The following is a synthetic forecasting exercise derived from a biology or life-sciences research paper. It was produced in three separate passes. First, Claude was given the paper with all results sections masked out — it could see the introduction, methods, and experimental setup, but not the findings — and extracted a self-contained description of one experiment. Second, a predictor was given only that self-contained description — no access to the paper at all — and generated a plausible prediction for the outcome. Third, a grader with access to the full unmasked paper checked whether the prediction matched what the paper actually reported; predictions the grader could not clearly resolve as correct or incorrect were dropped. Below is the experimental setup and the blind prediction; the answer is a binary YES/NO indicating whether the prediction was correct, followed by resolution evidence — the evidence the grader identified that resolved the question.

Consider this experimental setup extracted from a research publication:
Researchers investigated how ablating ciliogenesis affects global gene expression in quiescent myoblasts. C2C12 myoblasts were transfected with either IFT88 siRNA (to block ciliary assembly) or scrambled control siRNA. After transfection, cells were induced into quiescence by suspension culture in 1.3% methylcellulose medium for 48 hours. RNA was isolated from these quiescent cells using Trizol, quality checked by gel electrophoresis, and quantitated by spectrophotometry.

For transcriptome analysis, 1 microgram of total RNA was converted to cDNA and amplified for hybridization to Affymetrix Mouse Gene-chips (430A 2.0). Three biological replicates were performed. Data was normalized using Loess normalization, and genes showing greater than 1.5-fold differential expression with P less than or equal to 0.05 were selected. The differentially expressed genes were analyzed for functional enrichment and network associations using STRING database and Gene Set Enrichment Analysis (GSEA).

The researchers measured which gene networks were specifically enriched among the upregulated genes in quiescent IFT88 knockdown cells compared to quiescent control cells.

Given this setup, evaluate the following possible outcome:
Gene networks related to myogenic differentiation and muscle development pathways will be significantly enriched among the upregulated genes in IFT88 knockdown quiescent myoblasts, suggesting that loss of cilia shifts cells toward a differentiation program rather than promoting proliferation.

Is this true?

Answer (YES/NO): NO